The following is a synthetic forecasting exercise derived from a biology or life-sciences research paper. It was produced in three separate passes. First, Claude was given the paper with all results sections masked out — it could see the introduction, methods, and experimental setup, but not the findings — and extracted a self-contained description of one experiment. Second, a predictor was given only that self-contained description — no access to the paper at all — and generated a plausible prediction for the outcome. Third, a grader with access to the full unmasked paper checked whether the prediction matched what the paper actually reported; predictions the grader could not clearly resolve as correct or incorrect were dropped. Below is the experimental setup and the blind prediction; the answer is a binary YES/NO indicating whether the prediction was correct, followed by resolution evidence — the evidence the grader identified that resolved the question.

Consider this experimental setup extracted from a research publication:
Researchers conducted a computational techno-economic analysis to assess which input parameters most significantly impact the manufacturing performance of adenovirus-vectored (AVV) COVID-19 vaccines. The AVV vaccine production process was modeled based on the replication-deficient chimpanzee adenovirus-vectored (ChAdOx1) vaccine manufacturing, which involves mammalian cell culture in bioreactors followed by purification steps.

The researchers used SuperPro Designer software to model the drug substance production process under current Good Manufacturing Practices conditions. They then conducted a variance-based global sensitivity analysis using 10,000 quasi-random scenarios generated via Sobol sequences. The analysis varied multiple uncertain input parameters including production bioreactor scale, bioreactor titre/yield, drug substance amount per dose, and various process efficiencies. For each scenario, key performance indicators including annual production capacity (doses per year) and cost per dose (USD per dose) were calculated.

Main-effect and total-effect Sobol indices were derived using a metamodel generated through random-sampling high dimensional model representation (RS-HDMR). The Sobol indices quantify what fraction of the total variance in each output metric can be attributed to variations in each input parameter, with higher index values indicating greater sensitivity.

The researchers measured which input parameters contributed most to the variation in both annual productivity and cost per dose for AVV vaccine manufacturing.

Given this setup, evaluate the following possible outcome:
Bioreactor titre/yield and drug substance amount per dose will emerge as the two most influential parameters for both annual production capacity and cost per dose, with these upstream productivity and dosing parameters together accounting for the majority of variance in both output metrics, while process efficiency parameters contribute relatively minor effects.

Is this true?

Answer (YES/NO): NO